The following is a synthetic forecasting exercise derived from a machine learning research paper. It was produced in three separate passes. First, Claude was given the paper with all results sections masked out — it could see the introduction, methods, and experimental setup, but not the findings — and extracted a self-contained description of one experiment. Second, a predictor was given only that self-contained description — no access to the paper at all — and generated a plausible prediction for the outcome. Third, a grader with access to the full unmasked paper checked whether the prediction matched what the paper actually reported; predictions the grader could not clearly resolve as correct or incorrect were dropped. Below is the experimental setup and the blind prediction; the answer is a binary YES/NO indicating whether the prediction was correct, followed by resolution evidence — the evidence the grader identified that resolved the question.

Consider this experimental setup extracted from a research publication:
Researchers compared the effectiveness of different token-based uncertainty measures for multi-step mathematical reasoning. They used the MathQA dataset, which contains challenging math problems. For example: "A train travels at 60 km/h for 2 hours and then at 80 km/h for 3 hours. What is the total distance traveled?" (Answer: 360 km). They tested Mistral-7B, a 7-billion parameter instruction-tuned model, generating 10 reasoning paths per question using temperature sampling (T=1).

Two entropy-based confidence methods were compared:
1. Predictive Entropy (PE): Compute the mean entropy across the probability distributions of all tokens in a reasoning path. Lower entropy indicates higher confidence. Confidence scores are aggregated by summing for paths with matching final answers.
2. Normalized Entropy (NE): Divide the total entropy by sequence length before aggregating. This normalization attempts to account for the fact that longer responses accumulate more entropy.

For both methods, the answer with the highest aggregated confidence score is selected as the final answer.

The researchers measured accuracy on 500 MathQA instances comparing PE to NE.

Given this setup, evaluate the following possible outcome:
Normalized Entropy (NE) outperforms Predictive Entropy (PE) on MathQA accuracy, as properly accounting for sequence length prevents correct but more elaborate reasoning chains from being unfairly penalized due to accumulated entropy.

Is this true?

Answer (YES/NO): NO